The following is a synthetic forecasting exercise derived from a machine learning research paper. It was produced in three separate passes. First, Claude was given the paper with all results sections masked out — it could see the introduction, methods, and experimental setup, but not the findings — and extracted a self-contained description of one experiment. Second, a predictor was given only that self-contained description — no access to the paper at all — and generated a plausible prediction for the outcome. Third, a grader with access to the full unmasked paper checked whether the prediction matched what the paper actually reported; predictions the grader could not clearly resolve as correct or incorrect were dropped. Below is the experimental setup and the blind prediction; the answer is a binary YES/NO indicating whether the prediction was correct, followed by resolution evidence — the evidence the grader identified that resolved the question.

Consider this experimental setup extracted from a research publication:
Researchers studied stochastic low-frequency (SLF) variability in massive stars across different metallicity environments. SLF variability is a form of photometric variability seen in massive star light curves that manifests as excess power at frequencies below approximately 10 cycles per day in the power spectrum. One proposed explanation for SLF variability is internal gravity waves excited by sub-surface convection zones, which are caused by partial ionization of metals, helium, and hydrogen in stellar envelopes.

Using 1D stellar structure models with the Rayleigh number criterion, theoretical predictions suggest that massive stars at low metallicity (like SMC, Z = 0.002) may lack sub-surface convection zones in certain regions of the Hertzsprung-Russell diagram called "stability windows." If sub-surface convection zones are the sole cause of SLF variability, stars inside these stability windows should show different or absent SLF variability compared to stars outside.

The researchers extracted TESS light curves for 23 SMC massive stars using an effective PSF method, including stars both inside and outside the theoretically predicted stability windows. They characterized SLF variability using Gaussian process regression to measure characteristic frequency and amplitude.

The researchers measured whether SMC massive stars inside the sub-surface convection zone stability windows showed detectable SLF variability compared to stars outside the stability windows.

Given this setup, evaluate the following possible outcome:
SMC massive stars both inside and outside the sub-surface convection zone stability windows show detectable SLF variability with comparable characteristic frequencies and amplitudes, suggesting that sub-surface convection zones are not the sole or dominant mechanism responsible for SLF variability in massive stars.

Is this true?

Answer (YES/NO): YES